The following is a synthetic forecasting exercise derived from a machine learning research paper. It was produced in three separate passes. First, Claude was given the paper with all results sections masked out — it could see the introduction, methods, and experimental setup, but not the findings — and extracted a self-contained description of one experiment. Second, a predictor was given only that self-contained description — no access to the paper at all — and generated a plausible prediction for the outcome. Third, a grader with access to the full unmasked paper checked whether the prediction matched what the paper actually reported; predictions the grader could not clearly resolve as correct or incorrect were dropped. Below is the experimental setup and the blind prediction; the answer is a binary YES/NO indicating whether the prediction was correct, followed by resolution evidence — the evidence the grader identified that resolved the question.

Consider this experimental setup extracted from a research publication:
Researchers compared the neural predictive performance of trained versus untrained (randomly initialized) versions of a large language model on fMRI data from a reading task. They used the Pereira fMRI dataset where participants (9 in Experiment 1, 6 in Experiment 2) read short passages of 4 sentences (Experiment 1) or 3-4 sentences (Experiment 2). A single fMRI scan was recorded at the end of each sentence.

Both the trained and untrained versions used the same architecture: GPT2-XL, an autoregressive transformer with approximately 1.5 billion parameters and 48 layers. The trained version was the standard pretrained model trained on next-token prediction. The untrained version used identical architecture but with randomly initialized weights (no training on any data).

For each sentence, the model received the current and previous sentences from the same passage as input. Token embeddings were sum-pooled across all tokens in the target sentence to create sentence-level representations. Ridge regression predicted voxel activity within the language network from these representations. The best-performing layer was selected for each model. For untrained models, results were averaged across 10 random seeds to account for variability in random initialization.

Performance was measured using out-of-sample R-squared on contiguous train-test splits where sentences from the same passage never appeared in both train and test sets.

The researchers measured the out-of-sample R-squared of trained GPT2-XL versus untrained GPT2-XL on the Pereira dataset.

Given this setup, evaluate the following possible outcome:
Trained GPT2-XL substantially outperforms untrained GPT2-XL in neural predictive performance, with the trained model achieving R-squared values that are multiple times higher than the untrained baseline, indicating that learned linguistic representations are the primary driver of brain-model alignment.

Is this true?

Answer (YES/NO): NO